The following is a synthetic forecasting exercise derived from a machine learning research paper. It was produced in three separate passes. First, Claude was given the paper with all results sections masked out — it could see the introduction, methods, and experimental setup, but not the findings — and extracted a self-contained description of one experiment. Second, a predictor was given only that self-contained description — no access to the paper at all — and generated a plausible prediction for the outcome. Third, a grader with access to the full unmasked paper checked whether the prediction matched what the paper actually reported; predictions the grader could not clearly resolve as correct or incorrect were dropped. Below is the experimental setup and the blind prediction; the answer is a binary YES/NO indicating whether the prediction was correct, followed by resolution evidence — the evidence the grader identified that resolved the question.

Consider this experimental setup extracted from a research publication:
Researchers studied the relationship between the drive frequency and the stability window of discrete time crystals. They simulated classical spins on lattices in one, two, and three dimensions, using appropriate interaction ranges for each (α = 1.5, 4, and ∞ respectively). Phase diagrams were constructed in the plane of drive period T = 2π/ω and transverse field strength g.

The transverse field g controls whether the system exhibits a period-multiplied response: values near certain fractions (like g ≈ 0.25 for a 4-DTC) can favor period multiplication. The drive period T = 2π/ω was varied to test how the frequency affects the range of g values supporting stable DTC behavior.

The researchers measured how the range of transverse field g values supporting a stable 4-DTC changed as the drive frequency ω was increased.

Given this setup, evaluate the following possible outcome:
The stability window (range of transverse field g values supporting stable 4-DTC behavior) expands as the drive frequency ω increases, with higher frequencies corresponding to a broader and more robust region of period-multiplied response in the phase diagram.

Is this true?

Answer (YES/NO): NO